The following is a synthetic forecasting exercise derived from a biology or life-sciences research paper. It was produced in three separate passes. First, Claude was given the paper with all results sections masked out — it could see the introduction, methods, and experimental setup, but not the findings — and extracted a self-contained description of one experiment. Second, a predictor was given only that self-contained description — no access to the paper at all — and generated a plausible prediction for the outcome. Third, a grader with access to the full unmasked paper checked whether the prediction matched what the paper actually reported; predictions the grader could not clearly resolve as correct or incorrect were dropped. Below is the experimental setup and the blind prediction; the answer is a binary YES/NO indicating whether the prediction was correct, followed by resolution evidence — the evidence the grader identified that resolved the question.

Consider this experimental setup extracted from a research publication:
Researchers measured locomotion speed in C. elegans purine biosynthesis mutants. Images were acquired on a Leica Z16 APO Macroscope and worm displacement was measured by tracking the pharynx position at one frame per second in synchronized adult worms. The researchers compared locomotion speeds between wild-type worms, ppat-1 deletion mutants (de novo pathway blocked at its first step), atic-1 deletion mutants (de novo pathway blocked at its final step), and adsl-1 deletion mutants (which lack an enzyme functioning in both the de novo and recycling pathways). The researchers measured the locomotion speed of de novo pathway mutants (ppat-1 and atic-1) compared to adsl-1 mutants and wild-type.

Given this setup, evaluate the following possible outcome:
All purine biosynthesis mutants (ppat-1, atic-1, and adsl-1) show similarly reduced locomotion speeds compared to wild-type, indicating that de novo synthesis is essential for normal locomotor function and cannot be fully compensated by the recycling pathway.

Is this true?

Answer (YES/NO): NO